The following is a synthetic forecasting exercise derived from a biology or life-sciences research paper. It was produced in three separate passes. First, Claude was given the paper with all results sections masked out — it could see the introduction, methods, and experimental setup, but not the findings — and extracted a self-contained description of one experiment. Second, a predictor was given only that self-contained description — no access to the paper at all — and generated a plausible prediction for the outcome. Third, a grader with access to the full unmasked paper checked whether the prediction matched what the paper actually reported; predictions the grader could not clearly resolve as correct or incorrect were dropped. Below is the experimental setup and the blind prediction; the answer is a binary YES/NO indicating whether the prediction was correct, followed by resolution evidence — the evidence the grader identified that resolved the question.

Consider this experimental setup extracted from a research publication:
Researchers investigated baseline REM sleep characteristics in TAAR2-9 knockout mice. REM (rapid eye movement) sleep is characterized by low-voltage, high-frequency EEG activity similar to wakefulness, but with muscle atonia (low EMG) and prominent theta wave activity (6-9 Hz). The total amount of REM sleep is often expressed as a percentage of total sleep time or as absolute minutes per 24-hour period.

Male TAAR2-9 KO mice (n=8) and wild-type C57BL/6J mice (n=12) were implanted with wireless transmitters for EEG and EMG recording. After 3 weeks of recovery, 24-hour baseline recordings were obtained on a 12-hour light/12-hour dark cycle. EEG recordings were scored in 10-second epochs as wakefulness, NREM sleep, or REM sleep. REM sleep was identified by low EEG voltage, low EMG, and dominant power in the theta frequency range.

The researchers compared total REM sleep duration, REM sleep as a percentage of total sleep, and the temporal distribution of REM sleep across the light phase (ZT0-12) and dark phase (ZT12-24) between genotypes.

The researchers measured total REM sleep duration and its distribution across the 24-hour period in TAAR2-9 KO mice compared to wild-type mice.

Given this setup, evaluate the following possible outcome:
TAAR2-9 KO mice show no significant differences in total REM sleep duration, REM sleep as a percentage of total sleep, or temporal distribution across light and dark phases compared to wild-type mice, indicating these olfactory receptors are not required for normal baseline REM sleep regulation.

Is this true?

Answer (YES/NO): NO